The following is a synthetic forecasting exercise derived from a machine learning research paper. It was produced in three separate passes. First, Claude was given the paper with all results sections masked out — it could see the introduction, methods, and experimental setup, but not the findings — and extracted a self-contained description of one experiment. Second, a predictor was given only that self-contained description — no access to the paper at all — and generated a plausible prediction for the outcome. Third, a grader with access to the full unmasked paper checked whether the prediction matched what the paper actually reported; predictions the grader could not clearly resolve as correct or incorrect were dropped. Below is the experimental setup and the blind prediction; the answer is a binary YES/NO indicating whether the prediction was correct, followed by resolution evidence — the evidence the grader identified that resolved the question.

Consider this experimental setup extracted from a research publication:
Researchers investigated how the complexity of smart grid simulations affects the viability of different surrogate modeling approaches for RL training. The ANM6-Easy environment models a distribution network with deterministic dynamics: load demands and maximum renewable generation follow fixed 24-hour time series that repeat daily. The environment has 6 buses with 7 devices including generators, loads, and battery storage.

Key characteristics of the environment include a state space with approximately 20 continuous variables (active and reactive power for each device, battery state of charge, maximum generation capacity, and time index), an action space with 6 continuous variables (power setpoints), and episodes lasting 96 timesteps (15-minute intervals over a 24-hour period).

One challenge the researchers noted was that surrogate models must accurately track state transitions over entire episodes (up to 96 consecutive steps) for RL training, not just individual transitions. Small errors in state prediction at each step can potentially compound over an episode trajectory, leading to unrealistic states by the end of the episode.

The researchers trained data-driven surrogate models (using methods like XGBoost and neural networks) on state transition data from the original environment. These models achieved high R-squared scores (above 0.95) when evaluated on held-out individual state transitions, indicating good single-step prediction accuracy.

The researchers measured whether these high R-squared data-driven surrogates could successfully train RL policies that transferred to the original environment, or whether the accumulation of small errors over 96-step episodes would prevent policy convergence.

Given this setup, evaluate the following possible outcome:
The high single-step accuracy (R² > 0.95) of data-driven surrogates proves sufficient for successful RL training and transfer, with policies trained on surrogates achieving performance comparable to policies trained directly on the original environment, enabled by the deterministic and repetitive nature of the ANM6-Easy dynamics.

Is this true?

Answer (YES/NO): NO